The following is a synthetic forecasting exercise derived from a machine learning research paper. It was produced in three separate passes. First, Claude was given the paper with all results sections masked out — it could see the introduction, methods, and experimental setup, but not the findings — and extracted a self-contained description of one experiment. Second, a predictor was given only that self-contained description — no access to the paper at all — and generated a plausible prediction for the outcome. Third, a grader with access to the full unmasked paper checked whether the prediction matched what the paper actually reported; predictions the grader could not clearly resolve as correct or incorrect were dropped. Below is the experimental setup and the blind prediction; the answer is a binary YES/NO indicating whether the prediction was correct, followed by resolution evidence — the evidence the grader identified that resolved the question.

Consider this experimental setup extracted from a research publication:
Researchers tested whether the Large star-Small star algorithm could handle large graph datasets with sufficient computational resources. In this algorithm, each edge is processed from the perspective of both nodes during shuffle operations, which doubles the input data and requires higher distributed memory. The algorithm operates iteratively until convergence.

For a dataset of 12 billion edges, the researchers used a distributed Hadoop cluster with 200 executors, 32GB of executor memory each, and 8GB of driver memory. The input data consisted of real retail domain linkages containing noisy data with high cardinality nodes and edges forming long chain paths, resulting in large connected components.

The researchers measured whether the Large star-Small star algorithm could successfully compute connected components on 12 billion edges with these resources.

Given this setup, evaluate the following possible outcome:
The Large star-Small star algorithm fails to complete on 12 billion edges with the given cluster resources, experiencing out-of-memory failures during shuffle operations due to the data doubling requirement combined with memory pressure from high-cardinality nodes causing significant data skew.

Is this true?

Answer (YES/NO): NO